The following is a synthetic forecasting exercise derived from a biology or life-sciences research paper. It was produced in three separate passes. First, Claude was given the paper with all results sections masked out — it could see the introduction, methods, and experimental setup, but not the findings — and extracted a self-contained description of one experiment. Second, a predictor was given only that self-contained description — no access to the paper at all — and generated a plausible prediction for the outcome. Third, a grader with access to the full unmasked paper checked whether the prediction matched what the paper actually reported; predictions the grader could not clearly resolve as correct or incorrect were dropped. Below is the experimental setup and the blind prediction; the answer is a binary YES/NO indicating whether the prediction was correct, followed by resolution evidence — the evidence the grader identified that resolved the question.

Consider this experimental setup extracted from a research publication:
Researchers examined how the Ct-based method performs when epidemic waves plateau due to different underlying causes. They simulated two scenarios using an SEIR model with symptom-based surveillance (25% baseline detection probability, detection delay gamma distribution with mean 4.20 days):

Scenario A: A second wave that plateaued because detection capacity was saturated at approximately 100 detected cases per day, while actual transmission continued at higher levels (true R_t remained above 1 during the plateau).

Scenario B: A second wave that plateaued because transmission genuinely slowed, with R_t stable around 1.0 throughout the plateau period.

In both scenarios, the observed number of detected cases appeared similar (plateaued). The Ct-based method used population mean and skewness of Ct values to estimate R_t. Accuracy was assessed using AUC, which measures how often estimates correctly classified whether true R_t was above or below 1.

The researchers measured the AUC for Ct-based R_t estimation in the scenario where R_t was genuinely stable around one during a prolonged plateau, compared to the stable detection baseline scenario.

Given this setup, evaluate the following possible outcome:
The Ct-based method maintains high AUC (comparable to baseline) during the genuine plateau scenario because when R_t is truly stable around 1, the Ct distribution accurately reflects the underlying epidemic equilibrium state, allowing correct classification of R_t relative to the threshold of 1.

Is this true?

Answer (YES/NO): NO